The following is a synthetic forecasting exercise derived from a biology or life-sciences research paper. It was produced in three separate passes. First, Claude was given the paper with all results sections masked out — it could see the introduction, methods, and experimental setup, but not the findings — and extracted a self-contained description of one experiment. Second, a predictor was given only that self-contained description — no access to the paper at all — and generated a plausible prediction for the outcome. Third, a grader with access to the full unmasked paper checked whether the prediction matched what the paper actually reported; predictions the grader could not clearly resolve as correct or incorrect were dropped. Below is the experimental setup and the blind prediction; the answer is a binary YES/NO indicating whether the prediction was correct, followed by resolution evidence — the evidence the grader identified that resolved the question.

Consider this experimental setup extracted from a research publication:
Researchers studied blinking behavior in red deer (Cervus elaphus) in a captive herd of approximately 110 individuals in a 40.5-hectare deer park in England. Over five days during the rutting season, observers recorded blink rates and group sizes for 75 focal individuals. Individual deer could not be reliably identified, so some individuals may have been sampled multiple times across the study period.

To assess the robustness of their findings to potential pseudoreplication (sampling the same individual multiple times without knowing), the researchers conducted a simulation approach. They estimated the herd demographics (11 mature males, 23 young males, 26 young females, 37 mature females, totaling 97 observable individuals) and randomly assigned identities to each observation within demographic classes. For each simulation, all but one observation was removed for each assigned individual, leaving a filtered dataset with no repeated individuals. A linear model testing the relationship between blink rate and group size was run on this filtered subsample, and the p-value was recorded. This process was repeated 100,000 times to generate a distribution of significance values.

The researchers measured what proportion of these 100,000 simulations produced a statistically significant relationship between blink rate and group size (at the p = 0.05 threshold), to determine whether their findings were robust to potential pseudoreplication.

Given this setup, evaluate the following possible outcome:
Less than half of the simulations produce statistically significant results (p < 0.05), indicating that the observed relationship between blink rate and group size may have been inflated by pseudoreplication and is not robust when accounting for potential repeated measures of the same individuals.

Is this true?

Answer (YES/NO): NO